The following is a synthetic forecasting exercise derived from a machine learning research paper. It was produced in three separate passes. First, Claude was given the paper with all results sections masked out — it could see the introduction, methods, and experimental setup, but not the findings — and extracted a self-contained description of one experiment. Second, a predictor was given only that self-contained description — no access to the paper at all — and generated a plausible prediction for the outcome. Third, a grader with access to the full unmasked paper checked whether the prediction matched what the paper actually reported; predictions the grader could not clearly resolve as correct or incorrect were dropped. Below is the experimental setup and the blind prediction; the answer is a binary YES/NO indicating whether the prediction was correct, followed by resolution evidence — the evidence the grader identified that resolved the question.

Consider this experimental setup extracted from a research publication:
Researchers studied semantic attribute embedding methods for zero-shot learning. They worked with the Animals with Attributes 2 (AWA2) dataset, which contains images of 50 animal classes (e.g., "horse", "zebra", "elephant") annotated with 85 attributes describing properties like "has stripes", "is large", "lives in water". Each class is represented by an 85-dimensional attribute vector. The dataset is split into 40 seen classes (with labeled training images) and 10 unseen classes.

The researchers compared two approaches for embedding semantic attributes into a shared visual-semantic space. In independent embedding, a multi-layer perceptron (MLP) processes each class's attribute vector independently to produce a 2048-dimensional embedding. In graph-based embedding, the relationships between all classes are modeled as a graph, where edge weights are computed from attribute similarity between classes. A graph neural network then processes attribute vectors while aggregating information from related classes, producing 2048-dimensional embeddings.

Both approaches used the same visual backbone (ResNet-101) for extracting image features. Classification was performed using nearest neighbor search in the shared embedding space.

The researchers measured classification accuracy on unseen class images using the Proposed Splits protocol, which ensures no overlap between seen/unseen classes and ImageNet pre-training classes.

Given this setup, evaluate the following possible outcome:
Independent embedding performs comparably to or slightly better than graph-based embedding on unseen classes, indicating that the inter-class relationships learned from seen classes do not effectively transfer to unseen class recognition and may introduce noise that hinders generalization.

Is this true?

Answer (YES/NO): NO